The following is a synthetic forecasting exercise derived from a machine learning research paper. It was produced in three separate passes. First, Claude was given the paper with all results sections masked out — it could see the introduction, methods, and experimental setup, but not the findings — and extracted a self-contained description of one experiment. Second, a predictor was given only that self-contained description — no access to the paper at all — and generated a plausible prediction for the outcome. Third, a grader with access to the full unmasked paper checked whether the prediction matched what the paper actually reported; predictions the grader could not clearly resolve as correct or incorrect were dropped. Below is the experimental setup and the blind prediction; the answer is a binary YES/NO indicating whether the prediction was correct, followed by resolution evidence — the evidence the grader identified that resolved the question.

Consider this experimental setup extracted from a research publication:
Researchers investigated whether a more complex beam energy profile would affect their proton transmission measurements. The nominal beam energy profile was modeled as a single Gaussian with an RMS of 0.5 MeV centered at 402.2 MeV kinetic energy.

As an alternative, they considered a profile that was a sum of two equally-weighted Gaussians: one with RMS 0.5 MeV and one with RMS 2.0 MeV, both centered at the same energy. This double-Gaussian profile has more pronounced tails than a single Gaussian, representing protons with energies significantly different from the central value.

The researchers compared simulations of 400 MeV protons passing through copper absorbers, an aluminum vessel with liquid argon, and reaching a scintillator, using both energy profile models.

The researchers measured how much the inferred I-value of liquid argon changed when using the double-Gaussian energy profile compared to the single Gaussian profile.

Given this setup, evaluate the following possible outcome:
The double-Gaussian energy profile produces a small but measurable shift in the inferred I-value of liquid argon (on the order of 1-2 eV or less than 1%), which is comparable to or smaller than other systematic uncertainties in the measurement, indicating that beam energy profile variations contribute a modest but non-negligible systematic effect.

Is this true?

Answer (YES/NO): NO